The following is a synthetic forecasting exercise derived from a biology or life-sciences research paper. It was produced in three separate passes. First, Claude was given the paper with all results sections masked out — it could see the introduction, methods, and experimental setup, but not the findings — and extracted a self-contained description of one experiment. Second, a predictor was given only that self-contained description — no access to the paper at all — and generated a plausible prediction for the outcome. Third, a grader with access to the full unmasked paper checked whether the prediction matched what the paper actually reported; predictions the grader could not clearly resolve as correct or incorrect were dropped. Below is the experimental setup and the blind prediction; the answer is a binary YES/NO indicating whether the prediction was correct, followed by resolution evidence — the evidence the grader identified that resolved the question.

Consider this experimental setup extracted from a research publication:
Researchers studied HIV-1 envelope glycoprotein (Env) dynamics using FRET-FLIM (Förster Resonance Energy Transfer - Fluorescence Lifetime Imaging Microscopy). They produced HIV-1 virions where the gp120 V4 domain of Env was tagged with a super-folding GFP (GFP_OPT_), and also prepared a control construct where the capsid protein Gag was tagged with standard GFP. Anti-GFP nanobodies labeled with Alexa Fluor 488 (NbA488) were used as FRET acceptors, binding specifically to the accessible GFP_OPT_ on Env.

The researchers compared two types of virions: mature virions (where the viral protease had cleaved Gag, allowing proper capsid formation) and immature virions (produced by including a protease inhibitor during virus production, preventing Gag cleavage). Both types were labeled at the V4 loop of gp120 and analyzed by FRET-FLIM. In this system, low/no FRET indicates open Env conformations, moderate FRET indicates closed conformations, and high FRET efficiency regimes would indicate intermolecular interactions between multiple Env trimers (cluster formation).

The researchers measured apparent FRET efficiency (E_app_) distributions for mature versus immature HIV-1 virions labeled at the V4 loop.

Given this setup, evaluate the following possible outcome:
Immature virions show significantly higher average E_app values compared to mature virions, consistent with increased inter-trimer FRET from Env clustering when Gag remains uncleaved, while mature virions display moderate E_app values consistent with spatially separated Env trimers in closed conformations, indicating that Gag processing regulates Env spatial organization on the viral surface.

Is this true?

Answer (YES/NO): NO